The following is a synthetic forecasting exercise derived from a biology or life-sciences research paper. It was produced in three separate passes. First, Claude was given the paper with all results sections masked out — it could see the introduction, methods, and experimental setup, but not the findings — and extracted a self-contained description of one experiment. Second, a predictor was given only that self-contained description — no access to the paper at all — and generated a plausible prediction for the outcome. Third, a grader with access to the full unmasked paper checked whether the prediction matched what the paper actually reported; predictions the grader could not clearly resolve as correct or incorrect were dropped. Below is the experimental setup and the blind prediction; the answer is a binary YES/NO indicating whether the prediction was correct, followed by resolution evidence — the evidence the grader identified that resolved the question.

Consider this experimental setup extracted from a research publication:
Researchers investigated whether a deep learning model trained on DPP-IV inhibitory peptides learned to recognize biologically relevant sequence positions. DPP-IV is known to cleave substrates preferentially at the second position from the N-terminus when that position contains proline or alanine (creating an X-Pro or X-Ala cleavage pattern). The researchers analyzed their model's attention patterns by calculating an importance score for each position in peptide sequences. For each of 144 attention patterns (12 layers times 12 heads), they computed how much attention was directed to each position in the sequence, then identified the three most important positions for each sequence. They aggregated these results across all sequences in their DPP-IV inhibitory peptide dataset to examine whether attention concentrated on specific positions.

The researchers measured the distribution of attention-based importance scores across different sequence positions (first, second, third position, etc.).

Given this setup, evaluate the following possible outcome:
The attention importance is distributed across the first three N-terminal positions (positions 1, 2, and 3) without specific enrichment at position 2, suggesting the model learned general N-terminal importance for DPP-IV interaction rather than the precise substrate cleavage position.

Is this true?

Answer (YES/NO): NO